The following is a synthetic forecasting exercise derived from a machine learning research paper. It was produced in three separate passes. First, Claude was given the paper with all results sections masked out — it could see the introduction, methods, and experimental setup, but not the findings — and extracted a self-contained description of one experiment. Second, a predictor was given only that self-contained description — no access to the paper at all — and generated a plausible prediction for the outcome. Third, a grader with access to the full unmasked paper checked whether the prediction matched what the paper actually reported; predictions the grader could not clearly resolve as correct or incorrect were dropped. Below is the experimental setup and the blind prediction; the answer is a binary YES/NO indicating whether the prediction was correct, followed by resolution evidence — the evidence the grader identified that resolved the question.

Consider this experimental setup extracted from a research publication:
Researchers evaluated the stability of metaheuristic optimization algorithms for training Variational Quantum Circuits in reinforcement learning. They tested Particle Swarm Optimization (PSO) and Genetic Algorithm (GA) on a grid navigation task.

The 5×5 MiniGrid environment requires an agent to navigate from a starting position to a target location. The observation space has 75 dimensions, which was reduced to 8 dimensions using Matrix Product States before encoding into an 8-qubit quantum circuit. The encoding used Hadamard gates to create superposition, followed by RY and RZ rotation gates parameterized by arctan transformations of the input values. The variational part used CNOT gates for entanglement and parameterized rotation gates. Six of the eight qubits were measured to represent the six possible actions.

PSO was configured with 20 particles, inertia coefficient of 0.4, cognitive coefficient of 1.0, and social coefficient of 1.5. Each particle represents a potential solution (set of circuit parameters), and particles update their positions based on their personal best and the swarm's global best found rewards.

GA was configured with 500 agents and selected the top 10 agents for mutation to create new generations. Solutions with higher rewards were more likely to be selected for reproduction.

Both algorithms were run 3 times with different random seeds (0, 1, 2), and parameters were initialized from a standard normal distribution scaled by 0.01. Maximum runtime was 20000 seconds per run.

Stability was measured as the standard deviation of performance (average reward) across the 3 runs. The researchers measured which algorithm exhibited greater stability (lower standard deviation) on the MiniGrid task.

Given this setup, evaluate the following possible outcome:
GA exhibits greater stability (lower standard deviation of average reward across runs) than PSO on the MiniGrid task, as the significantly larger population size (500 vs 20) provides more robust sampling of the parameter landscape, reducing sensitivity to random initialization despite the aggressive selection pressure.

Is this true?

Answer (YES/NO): NO